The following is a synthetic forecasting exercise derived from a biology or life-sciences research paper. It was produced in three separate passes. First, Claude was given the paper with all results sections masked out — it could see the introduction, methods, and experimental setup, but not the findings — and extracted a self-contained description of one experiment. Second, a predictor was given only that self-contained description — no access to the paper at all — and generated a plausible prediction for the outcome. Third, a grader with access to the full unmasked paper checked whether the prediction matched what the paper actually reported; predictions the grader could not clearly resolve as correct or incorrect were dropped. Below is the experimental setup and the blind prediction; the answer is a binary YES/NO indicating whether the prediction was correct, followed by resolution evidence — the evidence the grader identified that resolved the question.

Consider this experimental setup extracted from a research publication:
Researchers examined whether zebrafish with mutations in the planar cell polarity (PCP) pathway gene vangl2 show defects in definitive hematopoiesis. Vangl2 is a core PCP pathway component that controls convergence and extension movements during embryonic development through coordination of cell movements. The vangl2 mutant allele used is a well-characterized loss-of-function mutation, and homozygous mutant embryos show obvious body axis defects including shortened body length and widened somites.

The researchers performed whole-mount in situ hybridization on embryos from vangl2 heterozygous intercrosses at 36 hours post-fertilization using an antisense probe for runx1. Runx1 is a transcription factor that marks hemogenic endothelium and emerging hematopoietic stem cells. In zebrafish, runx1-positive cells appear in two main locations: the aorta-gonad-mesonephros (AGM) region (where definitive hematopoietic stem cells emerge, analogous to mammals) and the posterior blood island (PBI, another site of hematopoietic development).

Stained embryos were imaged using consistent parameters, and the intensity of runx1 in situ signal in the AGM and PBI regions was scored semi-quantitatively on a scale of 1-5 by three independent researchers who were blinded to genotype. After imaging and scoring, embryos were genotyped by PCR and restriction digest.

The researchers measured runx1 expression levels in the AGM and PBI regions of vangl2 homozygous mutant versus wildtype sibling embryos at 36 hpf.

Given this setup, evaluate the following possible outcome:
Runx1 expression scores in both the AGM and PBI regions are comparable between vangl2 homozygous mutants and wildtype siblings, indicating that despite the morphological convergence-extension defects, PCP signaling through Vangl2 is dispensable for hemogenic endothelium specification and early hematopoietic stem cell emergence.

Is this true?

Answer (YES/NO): NO